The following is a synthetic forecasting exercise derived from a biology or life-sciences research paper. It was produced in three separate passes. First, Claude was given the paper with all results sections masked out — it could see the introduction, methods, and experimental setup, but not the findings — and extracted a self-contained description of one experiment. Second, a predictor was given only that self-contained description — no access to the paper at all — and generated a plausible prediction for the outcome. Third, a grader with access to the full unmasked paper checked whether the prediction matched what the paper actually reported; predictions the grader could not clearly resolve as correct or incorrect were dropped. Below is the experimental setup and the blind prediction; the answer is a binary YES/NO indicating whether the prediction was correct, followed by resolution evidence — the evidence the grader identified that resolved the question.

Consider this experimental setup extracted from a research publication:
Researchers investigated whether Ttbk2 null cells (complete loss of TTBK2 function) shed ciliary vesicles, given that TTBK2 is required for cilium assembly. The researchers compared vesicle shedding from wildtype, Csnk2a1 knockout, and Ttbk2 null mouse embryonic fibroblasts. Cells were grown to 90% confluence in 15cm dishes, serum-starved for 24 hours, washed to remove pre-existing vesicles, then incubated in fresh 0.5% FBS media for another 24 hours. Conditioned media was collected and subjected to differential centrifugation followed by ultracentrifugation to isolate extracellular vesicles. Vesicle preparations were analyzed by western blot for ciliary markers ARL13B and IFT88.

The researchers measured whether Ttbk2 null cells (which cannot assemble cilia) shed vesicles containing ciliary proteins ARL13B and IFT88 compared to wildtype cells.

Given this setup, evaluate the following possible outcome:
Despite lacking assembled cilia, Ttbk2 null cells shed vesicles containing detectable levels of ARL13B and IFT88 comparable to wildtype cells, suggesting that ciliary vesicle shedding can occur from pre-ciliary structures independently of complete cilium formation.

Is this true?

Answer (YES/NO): NO